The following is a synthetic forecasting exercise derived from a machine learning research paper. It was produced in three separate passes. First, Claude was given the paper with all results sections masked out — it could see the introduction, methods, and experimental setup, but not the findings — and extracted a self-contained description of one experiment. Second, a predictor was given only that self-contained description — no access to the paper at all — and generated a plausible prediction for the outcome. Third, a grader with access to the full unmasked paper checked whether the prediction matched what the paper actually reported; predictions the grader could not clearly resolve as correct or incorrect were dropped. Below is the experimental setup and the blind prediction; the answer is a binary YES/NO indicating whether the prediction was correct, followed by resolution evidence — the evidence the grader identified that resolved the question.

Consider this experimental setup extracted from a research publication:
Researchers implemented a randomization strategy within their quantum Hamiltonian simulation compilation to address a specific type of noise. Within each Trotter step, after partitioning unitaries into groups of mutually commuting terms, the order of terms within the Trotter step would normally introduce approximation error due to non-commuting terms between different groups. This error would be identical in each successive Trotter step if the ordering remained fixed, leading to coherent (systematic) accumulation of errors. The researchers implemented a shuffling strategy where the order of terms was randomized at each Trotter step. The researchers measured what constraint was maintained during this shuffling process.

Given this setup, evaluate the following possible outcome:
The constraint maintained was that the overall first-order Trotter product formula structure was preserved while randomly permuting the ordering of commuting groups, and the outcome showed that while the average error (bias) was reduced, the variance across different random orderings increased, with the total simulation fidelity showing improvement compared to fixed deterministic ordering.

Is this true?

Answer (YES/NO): NO